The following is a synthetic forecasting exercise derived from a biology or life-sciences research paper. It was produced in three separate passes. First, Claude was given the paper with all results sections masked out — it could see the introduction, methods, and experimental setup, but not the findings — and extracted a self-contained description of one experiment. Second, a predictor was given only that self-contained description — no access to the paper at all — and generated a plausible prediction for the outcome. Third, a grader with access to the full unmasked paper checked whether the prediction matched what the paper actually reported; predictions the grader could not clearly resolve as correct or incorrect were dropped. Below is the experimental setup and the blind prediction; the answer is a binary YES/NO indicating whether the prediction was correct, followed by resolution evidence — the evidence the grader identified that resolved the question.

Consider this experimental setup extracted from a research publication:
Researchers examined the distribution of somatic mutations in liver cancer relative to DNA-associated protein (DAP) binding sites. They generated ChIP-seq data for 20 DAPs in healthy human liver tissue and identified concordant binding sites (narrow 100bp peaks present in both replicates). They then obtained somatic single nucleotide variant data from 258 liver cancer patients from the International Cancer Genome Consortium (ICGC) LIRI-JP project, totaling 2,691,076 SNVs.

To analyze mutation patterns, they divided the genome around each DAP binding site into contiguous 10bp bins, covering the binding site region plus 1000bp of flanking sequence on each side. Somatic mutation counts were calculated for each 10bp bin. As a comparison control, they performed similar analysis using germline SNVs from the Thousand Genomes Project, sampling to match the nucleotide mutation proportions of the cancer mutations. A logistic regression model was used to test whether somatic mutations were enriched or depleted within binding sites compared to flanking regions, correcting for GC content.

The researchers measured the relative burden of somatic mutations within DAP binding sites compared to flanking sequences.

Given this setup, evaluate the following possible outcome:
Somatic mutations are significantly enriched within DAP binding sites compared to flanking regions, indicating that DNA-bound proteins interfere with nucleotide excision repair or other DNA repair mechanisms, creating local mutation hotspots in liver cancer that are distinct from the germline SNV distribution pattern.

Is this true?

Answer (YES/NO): NO